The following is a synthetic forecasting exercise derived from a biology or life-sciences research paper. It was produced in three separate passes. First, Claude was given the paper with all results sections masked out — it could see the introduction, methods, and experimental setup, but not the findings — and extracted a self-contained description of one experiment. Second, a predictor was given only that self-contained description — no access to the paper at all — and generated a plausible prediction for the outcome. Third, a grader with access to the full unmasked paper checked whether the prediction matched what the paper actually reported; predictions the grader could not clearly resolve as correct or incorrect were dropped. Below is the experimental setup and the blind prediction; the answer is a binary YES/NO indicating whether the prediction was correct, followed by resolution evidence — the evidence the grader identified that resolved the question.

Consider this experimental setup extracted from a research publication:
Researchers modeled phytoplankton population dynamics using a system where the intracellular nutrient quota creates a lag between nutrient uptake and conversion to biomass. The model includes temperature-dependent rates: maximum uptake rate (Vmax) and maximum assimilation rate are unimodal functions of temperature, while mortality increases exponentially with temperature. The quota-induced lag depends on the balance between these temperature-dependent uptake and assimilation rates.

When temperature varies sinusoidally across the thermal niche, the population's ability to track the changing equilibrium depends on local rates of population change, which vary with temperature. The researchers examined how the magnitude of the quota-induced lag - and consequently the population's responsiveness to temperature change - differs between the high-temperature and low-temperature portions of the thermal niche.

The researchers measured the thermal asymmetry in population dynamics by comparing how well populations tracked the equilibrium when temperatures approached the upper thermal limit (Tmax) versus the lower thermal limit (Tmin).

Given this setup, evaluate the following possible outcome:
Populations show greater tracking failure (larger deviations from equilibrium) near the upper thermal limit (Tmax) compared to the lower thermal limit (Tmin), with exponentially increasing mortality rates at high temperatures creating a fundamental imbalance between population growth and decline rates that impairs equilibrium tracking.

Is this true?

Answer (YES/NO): NO